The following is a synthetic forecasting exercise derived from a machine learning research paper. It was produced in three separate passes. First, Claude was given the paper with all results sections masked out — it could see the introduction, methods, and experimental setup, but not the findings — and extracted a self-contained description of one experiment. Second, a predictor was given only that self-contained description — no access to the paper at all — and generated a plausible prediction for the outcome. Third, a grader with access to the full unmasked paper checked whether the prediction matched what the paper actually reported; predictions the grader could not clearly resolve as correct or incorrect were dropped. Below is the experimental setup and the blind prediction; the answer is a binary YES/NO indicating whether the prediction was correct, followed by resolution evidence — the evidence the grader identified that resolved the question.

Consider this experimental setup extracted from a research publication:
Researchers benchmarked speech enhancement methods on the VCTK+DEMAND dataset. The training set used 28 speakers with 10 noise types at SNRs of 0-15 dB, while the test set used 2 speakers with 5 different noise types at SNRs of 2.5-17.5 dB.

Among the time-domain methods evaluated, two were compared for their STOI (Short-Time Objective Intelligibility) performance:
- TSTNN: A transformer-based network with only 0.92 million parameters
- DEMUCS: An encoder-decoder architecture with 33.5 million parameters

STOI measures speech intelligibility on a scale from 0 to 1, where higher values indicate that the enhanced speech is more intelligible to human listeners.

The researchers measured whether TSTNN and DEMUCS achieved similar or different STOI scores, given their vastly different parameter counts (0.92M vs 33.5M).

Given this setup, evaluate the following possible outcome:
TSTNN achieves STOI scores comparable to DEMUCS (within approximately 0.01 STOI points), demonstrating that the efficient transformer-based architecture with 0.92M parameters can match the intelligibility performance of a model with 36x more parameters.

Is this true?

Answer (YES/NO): YES